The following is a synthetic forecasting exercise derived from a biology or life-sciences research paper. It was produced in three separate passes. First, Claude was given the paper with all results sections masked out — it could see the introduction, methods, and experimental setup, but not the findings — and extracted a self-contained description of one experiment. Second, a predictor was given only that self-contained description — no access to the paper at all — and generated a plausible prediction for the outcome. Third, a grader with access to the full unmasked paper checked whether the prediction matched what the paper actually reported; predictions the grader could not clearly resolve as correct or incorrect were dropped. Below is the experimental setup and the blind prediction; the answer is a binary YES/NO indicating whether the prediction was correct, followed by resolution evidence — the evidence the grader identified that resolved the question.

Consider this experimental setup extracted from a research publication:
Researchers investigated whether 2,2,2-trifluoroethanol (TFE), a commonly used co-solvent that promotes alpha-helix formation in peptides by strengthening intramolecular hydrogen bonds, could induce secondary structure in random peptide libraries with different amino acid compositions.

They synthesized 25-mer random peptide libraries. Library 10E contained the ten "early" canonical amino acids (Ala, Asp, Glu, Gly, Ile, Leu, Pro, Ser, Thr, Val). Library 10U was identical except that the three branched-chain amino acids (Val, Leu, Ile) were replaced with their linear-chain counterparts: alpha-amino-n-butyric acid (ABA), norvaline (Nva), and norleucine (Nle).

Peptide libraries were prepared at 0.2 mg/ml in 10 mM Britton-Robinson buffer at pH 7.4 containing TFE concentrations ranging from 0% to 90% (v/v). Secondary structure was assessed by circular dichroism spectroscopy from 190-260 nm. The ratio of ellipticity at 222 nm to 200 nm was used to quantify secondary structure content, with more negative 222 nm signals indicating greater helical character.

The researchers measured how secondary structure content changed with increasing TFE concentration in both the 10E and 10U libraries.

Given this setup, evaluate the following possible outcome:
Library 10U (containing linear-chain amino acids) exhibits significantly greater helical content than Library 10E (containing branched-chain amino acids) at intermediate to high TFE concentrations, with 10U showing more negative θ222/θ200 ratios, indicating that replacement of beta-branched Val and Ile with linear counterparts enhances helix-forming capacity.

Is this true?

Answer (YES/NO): NO